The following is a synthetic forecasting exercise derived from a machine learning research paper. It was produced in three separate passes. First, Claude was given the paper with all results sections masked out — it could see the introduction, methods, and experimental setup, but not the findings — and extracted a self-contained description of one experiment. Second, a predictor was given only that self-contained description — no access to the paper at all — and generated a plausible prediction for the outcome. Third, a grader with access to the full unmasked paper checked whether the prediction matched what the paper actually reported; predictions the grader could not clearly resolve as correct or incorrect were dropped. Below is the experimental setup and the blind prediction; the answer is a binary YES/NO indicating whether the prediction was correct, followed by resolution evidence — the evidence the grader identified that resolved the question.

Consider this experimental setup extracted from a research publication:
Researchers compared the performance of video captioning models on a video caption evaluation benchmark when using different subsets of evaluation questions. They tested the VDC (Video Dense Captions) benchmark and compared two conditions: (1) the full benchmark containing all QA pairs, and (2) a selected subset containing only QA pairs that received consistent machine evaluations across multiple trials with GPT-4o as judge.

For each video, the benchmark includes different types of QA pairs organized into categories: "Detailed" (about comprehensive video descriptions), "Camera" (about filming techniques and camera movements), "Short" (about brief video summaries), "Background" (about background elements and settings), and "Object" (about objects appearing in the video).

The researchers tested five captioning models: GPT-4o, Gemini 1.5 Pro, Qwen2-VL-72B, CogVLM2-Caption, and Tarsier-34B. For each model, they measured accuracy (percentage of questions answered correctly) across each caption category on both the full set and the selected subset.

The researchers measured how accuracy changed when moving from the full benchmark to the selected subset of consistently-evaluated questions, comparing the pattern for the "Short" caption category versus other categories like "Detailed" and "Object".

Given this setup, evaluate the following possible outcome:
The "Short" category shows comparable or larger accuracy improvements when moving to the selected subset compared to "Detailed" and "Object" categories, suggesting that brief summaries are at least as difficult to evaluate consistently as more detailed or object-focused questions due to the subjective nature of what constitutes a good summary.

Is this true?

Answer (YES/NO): NO